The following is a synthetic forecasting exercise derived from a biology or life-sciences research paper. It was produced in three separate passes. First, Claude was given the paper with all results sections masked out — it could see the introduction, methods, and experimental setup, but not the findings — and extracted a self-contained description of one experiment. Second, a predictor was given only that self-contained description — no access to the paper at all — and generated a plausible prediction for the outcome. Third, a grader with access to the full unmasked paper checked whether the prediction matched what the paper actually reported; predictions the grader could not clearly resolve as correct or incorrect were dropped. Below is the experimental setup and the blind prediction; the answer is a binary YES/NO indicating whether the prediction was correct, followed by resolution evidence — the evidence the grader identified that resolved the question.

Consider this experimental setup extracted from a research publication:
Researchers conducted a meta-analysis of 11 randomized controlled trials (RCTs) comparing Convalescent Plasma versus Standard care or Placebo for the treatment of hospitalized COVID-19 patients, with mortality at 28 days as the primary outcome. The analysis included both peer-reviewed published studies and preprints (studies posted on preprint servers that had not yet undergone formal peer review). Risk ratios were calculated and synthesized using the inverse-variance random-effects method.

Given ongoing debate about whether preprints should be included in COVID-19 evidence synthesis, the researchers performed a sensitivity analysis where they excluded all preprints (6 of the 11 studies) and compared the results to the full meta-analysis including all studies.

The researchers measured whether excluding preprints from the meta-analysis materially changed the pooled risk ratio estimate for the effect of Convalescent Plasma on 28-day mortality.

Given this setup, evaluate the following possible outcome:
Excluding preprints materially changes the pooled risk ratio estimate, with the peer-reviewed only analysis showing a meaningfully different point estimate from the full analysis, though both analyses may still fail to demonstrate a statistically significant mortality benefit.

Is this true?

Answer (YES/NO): NO